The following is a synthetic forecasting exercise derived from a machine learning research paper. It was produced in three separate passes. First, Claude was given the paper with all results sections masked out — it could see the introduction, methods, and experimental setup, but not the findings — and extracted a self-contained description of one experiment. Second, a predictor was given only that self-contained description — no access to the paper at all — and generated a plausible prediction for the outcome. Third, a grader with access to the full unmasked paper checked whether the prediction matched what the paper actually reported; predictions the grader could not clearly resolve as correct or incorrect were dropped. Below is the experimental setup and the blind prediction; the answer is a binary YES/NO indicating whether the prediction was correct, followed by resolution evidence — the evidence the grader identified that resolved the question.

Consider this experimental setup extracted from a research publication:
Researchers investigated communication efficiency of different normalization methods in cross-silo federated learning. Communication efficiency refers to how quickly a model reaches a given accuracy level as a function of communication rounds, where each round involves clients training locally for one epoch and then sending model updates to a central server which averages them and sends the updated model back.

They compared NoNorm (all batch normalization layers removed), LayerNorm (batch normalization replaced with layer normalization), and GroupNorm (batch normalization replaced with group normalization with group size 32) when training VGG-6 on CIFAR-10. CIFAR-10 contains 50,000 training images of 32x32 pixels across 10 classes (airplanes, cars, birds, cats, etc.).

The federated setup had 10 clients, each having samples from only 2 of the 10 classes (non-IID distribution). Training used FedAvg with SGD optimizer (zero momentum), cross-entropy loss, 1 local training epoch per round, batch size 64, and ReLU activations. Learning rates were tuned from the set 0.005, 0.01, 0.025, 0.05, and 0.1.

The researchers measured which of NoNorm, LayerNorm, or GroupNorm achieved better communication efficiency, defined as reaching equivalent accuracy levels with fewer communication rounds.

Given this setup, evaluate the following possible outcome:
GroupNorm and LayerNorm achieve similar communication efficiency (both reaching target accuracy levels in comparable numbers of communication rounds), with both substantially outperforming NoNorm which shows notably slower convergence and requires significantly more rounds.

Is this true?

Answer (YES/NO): NO